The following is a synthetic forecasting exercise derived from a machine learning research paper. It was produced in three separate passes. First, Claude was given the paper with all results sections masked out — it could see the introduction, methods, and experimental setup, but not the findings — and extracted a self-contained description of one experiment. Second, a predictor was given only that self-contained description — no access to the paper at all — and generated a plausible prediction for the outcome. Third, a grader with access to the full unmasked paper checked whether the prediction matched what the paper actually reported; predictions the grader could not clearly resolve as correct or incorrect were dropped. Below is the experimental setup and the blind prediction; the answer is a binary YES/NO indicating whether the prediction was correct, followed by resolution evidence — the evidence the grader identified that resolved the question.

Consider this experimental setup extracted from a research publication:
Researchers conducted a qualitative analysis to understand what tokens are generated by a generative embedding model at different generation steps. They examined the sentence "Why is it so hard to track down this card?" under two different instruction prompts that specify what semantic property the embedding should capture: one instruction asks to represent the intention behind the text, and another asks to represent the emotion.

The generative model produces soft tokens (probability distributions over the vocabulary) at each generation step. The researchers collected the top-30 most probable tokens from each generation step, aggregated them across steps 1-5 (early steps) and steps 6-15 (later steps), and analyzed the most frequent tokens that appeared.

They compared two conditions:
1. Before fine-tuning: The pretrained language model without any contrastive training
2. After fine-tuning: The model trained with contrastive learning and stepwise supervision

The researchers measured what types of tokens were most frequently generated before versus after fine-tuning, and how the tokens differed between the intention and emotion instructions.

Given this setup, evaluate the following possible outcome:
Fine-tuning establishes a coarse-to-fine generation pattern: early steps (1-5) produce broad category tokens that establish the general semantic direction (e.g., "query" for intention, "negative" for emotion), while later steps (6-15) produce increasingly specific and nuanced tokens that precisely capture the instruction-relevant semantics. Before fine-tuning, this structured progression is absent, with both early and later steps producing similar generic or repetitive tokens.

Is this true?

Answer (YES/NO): NO